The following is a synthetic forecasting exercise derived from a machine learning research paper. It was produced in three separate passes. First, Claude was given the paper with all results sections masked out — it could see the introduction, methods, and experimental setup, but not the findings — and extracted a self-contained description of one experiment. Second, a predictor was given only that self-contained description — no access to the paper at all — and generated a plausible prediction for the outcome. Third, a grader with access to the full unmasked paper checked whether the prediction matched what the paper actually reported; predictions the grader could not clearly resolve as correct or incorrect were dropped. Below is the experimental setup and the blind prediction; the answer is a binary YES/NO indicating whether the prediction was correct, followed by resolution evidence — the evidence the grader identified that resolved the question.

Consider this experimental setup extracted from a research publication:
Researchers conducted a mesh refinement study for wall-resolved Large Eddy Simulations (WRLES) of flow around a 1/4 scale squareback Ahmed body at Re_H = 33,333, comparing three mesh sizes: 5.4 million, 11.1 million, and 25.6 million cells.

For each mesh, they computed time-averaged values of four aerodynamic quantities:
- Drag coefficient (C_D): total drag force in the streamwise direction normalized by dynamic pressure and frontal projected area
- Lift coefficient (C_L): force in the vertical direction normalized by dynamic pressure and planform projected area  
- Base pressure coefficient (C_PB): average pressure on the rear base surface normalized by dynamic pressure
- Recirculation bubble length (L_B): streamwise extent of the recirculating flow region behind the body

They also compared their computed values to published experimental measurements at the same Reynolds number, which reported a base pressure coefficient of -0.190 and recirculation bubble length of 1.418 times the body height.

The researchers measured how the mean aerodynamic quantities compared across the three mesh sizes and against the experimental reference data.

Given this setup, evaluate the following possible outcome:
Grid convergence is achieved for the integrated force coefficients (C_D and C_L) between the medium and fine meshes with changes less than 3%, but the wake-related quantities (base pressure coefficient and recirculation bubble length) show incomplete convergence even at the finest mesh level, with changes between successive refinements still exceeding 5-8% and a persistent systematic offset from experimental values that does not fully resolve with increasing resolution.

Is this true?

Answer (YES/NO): NO